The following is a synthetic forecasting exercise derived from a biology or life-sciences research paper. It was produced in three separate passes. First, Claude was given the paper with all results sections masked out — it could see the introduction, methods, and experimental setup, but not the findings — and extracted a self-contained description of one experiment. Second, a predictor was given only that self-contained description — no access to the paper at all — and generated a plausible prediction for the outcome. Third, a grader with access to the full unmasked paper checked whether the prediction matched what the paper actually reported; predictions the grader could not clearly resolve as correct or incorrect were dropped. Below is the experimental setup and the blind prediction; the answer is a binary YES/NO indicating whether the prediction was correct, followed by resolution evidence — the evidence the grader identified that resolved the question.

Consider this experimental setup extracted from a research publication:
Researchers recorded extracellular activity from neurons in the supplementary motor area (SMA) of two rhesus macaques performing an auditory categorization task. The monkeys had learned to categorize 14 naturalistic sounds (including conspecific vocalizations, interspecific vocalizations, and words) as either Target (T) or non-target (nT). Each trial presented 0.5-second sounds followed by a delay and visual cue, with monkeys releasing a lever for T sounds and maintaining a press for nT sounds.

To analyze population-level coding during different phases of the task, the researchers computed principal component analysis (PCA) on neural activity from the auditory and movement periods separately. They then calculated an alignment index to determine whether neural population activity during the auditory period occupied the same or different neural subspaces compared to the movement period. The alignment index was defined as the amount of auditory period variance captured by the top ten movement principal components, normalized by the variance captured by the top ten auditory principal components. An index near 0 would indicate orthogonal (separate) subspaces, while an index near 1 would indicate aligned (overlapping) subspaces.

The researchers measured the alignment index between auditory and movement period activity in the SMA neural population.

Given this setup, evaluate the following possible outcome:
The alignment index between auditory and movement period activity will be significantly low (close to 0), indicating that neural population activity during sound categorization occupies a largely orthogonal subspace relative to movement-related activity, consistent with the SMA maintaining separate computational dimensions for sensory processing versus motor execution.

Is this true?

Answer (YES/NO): YES